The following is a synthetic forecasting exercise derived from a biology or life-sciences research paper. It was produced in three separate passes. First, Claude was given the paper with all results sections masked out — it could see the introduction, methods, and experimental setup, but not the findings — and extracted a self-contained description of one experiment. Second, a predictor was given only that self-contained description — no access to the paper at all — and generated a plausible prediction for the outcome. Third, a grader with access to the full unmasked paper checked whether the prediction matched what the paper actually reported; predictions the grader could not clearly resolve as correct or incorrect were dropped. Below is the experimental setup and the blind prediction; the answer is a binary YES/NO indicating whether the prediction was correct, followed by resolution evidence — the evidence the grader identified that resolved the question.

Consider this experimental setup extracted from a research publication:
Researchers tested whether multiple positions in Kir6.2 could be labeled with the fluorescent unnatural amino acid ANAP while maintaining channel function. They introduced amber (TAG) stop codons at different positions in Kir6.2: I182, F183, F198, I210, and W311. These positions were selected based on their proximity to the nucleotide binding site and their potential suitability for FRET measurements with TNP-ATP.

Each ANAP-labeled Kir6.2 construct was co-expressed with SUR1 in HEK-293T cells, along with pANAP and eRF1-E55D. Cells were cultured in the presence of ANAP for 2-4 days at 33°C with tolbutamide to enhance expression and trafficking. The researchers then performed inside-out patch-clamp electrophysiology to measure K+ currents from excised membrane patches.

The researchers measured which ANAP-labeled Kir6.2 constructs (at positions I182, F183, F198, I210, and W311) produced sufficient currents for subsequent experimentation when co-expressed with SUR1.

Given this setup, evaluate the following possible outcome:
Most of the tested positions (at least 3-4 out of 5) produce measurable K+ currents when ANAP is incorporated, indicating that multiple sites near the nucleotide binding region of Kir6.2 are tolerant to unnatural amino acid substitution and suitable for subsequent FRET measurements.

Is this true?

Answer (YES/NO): NO